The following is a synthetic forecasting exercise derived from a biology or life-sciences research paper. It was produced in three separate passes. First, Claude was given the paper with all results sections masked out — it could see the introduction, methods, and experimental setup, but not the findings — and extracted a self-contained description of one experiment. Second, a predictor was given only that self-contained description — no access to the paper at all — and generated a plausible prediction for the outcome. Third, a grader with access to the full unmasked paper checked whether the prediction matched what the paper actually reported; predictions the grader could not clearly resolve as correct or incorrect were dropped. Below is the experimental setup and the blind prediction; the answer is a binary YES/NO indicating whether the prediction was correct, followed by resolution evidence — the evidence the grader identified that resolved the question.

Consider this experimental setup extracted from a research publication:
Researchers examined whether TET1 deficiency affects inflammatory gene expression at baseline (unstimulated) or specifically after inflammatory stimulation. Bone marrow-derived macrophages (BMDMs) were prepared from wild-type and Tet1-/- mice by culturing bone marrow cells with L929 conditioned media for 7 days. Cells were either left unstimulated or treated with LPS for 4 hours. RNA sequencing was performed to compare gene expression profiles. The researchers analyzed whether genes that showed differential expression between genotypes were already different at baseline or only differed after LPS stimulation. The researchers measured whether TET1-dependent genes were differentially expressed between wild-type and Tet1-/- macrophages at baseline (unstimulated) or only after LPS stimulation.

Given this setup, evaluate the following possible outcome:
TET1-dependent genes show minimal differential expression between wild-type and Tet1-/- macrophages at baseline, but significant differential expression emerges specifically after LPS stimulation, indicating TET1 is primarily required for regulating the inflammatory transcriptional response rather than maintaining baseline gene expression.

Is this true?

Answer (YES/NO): NO